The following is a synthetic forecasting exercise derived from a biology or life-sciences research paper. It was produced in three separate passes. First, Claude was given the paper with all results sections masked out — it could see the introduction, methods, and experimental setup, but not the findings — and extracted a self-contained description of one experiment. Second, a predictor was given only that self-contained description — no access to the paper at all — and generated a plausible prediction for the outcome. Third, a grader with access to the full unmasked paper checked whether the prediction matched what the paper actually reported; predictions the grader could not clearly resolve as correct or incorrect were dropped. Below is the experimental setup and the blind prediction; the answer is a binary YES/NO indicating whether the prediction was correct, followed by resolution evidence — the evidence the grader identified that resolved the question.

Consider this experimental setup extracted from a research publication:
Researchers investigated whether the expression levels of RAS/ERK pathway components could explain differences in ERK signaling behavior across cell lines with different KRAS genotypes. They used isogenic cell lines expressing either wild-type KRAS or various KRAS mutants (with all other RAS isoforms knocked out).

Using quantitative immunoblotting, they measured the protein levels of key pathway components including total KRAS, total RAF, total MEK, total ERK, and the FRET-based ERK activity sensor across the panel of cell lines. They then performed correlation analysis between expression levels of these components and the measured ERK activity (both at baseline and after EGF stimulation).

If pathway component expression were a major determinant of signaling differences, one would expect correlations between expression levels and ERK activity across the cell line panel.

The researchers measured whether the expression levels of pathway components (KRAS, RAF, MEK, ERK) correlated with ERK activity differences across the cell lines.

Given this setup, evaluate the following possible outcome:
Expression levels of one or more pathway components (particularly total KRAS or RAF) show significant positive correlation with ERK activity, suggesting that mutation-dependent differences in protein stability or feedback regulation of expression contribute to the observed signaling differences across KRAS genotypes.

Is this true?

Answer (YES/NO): NO